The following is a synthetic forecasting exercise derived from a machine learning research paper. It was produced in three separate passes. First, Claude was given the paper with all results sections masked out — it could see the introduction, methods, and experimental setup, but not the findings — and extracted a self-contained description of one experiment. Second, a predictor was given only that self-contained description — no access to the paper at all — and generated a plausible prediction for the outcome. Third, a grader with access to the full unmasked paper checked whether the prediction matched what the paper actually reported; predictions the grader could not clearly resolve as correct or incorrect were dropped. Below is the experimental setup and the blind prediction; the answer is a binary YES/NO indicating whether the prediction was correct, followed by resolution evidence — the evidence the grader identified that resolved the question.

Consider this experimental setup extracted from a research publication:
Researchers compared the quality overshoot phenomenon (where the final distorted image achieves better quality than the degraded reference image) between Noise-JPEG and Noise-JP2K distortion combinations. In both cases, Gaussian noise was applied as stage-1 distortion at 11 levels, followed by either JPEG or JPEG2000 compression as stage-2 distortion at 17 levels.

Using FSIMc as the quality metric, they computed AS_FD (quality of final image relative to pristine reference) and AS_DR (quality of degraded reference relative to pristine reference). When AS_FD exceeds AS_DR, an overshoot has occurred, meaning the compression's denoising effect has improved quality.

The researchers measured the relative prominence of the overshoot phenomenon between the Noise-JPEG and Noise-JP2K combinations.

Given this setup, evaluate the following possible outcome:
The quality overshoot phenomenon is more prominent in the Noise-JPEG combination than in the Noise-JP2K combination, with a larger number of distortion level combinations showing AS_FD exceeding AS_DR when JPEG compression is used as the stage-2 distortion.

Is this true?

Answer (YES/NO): NO